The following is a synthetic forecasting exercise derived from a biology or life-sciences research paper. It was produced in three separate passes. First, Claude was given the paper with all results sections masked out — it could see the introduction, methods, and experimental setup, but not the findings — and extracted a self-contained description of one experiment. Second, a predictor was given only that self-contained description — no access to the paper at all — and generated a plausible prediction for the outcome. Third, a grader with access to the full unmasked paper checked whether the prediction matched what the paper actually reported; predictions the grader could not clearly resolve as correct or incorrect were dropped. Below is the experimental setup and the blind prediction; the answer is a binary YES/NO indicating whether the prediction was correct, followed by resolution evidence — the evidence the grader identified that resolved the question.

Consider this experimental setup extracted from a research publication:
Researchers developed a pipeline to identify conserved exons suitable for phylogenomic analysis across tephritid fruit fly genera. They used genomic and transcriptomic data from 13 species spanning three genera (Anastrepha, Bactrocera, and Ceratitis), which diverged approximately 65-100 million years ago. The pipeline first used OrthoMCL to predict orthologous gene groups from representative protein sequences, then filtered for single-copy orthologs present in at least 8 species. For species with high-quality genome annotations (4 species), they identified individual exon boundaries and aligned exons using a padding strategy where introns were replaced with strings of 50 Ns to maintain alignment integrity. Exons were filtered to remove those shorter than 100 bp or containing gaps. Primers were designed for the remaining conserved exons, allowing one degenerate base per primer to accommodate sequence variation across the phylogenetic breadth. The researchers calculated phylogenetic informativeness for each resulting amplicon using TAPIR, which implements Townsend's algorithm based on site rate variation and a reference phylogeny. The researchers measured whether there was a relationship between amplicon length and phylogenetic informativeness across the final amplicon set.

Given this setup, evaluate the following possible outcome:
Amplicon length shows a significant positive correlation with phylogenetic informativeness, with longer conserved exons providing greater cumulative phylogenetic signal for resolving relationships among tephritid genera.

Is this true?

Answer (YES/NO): NO